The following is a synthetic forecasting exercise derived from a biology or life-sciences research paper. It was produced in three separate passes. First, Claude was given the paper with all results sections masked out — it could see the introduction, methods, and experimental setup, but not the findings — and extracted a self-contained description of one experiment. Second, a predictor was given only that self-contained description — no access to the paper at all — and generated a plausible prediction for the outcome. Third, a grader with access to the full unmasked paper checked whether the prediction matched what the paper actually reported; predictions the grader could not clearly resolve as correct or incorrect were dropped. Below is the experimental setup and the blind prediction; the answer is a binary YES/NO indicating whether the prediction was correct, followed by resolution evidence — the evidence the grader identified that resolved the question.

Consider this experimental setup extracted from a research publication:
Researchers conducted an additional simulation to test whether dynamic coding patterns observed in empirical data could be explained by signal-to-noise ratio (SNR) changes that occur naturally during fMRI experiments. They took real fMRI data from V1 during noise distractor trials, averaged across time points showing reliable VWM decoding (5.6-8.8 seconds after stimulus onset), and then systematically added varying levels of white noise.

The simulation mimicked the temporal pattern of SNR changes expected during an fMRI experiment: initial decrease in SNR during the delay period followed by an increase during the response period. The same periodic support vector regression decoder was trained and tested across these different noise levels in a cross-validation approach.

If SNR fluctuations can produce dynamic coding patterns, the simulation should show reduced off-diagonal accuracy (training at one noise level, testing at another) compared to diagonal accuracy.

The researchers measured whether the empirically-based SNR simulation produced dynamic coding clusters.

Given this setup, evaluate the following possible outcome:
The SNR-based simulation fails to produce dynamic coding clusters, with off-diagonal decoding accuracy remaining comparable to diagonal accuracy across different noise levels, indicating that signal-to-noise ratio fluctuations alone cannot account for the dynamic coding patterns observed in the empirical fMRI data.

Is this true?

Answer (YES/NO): YES